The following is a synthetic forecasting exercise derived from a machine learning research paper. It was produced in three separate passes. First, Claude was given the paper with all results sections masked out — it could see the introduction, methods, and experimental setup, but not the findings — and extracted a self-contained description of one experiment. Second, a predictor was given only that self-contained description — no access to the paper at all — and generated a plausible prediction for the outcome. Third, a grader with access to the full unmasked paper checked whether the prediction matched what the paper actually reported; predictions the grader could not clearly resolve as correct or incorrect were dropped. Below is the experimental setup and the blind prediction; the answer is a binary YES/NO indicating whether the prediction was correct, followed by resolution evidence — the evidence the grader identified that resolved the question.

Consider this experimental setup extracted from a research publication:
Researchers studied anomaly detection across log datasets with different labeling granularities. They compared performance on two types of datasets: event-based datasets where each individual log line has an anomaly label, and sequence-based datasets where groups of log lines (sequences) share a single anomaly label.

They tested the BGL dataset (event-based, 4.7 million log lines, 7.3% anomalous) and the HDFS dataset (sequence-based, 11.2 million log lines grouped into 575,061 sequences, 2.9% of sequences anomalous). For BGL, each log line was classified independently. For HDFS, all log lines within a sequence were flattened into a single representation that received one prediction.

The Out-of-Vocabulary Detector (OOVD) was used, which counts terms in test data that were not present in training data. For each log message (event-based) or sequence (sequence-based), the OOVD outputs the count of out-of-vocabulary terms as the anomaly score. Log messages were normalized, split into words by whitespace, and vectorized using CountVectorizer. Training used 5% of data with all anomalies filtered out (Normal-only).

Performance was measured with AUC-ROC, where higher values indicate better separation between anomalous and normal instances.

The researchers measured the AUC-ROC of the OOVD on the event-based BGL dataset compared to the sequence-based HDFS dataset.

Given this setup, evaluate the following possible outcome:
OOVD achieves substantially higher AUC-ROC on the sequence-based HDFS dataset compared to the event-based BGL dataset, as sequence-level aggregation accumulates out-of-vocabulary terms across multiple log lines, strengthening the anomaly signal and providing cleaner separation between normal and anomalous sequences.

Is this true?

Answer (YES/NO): NO